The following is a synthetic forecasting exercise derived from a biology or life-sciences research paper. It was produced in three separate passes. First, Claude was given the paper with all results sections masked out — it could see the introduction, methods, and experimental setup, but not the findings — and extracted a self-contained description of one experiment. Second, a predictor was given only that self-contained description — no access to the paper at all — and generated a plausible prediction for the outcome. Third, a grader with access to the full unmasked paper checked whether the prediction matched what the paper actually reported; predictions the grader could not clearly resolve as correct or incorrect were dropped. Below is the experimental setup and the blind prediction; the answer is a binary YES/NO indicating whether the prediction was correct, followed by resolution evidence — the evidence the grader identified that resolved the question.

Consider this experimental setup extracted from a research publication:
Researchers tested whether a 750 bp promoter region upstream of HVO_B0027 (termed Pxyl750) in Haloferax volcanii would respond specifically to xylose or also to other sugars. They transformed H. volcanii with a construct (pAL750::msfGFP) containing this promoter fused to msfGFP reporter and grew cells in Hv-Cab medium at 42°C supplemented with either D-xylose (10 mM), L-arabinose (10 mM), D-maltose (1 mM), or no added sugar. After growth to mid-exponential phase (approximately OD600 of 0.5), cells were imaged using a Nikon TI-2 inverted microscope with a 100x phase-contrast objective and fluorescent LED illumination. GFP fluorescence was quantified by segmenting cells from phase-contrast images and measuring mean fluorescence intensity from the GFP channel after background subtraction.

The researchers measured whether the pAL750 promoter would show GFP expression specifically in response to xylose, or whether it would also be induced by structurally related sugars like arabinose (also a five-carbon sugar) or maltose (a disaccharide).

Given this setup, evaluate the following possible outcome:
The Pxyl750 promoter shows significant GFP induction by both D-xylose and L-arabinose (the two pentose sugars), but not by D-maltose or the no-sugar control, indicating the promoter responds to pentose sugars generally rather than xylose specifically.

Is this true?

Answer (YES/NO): YES